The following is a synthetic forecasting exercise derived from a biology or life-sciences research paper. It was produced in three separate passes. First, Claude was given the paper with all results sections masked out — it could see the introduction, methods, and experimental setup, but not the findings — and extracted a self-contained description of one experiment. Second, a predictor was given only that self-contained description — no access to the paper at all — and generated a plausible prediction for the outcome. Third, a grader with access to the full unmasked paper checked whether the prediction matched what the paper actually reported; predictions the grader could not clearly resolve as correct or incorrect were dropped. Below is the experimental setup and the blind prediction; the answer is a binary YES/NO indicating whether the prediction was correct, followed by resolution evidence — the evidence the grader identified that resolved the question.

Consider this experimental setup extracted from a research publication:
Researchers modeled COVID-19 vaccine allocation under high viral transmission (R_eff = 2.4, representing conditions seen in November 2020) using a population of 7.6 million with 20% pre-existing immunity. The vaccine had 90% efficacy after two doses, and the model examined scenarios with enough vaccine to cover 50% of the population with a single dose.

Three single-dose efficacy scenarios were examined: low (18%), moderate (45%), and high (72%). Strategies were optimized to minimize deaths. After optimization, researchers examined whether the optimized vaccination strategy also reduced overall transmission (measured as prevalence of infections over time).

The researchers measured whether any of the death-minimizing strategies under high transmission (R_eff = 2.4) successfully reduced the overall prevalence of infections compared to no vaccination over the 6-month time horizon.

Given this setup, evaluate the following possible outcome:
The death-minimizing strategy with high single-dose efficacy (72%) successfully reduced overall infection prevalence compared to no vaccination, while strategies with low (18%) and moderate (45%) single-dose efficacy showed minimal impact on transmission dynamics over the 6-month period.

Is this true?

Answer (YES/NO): NO